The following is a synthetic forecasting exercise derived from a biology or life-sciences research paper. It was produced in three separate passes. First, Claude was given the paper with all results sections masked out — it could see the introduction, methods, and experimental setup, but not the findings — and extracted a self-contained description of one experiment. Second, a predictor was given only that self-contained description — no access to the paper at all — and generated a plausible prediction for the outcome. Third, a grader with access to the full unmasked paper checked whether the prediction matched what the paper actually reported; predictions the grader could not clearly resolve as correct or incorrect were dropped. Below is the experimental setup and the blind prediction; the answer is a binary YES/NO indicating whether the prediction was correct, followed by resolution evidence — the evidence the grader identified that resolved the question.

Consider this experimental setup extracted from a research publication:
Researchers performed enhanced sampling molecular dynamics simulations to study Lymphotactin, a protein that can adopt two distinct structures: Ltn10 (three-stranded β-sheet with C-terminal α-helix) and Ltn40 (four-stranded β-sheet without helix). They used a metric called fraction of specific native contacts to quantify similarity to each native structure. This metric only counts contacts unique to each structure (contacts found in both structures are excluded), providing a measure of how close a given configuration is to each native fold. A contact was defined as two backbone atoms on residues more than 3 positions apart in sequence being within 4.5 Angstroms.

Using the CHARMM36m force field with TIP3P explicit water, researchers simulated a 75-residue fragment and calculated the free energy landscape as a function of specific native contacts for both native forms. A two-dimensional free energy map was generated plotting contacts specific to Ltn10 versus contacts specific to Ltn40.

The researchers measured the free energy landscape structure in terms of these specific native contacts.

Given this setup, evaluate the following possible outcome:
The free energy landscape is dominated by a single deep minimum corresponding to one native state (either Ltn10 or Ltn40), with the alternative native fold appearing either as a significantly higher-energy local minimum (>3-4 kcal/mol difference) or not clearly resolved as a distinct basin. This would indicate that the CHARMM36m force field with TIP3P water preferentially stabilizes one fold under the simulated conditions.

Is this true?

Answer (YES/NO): NO